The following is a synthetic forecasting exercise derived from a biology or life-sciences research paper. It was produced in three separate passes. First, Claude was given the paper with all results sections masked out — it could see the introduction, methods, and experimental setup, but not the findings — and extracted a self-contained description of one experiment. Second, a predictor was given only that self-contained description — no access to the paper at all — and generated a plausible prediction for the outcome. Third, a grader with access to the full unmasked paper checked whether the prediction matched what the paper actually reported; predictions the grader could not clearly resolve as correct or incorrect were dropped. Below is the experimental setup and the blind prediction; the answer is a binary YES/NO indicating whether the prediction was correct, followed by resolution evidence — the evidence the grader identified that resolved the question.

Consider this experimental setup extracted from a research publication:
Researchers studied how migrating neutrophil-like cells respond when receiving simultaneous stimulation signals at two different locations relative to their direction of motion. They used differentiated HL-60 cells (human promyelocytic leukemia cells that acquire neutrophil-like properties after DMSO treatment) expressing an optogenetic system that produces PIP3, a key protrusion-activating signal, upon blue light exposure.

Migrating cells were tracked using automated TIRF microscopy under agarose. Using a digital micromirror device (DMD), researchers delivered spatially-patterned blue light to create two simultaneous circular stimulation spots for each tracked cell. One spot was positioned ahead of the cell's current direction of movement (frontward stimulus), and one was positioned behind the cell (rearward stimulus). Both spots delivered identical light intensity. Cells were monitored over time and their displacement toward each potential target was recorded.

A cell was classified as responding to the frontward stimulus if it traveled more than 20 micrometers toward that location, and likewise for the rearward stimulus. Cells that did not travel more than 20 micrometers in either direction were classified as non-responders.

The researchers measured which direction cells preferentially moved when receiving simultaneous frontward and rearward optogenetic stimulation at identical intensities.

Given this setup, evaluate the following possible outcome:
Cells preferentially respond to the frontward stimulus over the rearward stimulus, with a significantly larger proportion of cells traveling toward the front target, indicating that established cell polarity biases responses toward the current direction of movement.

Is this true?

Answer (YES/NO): YES